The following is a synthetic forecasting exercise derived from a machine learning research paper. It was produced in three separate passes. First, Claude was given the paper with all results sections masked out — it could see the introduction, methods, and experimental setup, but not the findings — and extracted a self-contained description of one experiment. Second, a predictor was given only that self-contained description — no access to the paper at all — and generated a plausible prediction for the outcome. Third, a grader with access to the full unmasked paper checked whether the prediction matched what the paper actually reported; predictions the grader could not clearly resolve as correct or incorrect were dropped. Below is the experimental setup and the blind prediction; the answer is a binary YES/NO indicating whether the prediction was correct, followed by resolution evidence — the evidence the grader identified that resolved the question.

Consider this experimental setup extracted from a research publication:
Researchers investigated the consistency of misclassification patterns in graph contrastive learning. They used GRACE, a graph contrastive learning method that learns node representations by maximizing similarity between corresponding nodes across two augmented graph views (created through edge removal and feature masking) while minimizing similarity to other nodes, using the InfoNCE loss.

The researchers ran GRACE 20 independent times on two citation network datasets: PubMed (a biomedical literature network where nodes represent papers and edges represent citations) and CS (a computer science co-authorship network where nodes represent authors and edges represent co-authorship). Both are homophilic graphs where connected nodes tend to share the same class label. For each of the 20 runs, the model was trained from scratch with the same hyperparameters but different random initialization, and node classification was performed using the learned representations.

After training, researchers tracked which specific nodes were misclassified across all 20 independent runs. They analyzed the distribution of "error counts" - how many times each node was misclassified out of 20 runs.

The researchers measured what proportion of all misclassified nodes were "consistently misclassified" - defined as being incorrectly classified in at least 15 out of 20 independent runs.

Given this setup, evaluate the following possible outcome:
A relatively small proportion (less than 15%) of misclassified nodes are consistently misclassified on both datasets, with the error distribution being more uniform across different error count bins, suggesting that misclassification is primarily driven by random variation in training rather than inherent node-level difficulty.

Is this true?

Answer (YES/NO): NO